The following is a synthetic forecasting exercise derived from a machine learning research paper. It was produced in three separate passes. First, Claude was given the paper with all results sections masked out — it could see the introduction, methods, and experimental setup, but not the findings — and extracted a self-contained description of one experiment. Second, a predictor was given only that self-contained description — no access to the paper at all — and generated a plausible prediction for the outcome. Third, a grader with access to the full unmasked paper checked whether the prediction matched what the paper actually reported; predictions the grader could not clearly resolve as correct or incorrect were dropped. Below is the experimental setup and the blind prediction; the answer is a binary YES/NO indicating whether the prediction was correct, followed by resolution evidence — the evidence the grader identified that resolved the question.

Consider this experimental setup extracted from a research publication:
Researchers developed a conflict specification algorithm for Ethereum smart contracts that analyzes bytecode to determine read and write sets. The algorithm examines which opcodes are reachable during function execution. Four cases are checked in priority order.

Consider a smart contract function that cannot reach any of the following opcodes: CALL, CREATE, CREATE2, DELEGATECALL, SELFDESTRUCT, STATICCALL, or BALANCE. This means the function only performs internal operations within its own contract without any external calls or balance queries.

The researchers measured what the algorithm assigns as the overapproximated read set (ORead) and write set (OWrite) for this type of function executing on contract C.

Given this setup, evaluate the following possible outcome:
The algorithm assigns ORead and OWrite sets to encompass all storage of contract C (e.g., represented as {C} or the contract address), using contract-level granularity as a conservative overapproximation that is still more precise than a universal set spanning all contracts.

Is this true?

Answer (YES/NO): YES